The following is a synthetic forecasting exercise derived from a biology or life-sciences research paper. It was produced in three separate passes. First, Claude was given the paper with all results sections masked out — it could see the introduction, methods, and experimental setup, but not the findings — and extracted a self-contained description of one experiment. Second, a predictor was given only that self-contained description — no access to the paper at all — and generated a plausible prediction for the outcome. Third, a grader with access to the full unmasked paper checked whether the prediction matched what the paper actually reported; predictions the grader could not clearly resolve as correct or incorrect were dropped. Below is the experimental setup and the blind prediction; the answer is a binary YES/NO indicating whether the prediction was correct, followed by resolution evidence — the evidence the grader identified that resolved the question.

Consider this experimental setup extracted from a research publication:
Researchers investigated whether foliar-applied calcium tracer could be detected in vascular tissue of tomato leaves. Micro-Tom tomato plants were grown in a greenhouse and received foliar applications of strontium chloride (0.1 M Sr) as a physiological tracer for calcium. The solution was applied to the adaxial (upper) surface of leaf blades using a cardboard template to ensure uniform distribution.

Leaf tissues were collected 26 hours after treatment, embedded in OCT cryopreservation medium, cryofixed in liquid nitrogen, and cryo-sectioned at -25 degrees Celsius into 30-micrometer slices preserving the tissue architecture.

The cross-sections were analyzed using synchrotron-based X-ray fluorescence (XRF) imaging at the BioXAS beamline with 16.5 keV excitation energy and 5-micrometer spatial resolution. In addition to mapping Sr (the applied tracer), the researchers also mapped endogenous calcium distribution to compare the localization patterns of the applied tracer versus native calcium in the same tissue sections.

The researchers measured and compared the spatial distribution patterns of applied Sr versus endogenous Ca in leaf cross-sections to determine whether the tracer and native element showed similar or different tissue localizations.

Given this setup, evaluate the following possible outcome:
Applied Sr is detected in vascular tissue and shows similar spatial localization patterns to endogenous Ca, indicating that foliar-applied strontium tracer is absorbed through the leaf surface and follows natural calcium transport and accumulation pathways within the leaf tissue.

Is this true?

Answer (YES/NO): YES